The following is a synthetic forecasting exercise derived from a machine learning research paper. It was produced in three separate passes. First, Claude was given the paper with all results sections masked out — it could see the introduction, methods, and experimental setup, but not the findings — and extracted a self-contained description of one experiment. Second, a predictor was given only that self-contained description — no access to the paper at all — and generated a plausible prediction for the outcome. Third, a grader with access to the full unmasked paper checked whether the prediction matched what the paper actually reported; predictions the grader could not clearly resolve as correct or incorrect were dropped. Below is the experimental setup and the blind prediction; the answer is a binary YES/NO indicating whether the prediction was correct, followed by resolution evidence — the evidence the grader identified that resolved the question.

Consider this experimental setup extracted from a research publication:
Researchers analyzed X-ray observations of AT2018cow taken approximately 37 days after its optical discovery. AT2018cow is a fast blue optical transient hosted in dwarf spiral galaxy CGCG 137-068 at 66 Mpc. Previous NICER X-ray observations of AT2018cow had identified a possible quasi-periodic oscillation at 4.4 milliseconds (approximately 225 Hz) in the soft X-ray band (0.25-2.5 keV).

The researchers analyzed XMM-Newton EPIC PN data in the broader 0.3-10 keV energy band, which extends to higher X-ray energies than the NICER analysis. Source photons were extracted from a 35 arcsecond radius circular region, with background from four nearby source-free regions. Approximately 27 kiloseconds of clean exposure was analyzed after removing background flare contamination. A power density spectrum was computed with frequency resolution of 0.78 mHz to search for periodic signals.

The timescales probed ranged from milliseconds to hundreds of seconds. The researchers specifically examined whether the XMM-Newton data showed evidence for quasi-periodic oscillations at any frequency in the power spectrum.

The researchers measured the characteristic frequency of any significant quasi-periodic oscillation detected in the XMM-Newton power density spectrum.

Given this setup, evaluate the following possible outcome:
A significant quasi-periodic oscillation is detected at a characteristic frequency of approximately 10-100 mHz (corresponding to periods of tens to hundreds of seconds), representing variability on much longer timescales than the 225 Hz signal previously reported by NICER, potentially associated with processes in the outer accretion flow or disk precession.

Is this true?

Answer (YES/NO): NO